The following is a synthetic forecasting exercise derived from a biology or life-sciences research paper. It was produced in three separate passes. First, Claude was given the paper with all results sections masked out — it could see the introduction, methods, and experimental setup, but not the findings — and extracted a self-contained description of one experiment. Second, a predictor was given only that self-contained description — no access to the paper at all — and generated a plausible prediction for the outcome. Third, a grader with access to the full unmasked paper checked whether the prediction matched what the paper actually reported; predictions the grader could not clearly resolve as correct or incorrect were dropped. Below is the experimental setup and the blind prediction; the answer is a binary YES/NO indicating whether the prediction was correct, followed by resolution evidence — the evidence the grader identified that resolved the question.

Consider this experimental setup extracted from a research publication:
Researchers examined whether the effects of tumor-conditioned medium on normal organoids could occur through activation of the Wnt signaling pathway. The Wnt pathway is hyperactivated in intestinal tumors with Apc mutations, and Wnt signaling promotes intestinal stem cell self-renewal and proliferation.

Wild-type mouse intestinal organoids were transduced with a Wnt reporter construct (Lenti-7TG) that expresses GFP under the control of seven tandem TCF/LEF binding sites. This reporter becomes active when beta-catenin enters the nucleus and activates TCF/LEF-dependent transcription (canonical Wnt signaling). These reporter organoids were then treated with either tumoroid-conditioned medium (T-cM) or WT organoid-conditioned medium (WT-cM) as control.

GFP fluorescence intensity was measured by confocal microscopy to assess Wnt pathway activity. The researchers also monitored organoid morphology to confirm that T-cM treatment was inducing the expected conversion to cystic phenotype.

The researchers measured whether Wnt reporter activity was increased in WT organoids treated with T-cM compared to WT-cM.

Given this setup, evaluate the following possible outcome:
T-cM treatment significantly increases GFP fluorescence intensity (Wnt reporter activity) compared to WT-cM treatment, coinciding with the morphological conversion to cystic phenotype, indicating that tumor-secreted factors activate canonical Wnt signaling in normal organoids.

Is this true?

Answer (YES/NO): NO